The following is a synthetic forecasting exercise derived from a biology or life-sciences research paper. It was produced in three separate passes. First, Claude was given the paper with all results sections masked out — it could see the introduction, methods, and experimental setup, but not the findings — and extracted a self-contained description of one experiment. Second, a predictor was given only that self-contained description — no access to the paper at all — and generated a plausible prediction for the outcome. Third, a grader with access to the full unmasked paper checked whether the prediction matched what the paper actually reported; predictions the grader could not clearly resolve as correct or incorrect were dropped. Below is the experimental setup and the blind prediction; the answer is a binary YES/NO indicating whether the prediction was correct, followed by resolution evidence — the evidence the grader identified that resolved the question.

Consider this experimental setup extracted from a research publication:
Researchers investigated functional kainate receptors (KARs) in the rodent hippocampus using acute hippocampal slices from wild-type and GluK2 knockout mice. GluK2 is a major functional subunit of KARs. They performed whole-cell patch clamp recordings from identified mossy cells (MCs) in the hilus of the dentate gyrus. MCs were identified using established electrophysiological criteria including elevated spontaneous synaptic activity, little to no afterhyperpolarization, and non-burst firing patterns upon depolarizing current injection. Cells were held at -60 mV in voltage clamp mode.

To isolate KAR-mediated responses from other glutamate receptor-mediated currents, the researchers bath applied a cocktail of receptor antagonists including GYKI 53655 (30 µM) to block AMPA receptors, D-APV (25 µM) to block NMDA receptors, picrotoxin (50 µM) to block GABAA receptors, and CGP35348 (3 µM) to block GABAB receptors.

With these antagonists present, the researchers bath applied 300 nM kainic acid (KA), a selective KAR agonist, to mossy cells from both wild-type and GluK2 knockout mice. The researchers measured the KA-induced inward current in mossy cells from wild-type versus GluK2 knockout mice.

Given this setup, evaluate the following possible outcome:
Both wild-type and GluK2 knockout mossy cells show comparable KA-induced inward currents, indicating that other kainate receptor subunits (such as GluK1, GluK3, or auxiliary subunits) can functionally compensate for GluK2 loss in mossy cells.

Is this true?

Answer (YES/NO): NO